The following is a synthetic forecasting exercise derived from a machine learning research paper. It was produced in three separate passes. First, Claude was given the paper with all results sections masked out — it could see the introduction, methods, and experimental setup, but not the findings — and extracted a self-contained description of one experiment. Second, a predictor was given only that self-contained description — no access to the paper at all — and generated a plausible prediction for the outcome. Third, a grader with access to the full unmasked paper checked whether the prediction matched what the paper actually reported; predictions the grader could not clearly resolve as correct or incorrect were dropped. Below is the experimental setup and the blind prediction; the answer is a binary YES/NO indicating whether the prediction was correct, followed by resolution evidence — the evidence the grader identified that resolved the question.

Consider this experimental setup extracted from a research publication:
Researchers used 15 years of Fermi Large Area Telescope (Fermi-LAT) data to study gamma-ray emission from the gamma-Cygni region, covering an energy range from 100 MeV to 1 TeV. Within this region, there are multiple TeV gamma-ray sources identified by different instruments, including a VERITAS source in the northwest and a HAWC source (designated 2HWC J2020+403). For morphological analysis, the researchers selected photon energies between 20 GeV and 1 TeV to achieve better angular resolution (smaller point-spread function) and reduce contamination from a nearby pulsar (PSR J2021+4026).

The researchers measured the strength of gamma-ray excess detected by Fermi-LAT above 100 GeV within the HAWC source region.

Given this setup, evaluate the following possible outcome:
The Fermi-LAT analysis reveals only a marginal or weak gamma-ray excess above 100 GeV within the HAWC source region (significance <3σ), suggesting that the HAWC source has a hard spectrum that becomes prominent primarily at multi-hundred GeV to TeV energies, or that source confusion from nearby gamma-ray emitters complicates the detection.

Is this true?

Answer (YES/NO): YES